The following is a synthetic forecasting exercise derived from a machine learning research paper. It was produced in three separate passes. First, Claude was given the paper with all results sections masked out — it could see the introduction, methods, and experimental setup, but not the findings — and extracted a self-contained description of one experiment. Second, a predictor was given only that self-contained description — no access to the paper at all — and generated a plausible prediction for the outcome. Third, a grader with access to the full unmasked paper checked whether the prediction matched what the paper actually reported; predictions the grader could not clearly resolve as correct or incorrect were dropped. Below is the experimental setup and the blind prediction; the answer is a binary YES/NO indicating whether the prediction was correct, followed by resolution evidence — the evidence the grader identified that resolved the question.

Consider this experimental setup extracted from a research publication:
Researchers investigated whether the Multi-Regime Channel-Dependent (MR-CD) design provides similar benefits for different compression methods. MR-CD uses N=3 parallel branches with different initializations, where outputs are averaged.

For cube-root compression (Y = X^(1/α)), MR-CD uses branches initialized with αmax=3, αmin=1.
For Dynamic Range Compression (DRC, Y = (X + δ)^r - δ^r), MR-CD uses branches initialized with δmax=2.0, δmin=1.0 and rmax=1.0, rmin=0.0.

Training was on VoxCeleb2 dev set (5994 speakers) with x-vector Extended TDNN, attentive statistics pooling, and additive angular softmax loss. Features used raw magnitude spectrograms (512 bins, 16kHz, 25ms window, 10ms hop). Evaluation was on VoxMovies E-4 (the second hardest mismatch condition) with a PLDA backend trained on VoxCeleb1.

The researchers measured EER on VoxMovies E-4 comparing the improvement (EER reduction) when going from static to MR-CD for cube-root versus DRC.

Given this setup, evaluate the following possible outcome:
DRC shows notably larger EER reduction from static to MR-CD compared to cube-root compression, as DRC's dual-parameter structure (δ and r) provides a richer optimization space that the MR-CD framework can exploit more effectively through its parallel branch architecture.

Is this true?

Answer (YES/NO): NO